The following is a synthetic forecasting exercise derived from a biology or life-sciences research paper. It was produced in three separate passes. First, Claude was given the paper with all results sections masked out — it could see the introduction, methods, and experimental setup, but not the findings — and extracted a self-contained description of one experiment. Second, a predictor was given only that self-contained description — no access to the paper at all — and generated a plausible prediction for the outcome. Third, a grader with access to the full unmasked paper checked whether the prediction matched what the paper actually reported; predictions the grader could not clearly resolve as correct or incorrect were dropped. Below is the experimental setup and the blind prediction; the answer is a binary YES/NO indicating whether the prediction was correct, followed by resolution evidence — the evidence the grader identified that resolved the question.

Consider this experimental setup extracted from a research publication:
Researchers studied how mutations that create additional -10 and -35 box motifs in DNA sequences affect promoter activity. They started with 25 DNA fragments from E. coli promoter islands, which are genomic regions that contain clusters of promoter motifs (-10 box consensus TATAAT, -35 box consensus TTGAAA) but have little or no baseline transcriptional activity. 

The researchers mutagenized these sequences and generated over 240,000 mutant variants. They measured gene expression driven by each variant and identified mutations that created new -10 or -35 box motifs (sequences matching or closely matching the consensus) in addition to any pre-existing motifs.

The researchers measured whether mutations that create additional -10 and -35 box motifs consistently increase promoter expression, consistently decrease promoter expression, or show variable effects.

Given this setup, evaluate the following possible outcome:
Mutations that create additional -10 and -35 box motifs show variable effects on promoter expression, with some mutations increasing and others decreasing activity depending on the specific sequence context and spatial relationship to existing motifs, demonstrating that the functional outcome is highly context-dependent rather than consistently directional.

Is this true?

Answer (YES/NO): YES